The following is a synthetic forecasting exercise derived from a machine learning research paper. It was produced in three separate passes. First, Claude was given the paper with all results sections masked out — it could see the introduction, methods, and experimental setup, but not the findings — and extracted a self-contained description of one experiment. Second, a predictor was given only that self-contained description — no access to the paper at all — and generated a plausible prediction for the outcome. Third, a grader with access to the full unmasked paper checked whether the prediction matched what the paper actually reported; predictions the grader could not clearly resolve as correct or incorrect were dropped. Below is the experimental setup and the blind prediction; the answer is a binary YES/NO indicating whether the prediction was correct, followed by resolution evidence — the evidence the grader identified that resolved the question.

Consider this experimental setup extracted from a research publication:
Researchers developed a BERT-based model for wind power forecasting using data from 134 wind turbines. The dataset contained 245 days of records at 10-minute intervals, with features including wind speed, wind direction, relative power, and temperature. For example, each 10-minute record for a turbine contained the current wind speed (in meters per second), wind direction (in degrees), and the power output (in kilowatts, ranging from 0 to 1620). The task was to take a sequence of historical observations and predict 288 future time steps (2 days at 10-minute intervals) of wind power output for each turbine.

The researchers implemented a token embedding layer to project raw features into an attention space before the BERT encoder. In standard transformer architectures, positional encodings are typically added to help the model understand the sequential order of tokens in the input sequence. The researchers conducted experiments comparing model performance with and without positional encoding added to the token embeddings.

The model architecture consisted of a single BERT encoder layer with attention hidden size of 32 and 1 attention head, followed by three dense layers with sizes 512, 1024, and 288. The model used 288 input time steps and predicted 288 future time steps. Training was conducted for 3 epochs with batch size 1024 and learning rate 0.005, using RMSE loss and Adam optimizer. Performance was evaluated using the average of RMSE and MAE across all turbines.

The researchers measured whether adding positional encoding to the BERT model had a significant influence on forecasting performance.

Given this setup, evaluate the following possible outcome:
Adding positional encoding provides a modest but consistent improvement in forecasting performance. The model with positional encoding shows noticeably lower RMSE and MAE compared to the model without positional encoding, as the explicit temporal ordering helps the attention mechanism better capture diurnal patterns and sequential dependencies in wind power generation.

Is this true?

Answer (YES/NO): NO